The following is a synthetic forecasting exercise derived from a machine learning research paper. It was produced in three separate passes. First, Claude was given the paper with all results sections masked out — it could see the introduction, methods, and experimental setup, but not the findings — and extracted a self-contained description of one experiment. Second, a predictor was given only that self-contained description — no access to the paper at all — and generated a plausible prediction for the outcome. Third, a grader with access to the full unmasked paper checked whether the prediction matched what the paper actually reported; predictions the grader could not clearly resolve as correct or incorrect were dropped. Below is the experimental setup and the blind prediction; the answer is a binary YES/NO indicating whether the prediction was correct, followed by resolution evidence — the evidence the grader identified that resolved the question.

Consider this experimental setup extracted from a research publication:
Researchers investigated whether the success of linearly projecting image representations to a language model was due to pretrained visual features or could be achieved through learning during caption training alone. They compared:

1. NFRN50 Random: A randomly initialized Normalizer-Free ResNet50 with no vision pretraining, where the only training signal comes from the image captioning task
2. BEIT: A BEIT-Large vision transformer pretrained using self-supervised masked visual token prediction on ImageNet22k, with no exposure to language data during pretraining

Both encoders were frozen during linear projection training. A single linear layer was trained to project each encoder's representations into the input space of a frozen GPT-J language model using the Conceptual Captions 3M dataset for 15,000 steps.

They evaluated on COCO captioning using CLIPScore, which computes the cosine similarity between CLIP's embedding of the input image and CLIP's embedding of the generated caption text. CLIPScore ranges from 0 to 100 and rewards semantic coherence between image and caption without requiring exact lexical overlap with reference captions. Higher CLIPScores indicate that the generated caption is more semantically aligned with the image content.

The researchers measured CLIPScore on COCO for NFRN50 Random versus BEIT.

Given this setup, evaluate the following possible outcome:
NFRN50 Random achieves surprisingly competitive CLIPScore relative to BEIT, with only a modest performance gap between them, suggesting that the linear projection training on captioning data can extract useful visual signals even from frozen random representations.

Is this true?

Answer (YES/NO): NO